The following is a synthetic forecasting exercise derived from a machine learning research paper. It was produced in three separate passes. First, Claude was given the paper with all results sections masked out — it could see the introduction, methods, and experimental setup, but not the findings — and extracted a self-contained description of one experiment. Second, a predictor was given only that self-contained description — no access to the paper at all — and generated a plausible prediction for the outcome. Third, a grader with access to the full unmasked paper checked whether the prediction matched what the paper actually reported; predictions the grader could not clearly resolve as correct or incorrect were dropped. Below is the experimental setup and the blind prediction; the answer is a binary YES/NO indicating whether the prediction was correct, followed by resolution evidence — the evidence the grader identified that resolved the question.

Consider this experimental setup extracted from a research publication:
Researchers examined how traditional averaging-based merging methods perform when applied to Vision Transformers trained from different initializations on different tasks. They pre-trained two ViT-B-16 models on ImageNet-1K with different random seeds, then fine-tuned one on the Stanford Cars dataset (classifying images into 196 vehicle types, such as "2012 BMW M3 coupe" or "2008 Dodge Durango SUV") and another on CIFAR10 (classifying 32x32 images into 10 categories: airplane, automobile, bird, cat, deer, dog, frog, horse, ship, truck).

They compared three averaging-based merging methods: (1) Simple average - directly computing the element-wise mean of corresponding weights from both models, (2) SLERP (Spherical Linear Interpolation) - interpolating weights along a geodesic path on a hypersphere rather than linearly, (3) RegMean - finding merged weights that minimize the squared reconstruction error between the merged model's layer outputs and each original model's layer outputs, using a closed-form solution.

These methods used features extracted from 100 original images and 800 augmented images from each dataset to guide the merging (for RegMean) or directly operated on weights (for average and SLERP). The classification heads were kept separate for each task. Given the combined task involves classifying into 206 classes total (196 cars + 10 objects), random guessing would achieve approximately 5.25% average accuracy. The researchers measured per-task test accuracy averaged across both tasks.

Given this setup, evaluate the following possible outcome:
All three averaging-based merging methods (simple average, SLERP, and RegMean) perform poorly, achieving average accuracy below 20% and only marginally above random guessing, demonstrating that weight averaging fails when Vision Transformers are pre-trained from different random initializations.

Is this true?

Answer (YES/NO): YES